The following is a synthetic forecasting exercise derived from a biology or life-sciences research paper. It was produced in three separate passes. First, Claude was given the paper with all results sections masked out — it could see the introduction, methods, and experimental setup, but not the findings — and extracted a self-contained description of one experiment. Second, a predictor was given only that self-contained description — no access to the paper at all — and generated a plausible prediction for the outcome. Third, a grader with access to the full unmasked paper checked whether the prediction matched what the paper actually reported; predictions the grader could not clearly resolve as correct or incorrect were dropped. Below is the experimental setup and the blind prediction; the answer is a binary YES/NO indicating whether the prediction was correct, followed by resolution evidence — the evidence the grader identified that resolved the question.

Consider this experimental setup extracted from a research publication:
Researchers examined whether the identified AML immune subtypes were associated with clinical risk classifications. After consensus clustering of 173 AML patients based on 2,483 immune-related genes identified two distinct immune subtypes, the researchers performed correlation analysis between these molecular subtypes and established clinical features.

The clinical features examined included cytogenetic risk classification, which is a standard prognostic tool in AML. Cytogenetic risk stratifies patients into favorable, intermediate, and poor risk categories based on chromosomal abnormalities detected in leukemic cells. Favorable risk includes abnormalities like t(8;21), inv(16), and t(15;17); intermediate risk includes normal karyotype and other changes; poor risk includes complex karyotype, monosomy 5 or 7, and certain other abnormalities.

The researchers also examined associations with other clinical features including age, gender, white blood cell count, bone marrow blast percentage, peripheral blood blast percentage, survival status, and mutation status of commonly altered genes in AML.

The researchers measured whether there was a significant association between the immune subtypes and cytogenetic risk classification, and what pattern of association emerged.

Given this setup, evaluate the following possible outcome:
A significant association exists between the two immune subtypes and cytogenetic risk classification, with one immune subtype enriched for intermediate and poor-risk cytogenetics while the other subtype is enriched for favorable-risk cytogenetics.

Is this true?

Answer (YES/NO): NO